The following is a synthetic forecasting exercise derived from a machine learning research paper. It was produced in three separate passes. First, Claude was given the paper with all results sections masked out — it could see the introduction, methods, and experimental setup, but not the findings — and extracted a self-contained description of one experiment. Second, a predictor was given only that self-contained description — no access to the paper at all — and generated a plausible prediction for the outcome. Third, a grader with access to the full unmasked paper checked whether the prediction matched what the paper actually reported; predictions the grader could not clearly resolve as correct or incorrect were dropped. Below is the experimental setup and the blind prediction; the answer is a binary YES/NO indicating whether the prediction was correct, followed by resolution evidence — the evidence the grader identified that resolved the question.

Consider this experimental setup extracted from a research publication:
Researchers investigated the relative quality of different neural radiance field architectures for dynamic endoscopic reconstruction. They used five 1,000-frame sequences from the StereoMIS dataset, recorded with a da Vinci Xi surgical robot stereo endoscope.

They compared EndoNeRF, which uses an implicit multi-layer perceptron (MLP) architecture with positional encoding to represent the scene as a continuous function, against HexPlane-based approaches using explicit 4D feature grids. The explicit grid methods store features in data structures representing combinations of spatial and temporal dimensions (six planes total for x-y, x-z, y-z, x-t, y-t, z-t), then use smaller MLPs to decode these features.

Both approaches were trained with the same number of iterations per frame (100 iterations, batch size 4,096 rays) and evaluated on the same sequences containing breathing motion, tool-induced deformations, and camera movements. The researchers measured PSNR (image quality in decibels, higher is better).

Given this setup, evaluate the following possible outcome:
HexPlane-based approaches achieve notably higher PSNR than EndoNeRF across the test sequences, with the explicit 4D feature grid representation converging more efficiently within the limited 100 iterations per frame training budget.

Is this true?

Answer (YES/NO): YES